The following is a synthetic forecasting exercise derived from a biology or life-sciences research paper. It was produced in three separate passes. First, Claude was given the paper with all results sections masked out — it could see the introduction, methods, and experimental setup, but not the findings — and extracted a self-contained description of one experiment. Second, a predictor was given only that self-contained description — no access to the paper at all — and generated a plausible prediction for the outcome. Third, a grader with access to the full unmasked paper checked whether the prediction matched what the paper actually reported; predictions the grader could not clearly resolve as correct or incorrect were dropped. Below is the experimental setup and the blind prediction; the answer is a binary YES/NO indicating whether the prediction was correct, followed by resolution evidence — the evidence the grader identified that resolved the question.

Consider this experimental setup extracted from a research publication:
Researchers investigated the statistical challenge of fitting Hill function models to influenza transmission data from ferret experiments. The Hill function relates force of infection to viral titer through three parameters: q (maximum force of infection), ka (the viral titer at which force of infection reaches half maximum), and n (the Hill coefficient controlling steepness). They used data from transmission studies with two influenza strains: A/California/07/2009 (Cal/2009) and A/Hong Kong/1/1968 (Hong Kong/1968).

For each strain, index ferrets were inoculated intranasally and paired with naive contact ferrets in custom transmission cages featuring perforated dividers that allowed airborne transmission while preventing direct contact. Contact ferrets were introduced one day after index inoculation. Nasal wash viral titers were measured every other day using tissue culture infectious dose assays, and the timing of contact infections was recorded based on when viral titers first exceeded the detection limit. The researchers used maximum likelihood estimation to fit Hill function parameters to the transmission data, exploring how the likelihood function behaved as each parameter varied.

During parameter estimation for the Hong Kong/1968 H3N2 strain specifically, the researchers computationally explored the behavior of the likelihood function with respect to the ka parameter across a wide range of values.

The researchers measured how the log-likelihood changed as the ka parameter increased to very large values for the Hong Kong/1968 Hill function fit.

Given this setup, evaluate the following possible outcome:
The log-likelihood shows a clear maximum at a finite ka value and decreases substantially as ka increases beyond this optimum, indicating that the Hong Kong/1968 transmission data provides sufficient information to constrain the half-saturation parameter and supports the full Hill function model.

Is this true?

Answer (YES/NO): NO